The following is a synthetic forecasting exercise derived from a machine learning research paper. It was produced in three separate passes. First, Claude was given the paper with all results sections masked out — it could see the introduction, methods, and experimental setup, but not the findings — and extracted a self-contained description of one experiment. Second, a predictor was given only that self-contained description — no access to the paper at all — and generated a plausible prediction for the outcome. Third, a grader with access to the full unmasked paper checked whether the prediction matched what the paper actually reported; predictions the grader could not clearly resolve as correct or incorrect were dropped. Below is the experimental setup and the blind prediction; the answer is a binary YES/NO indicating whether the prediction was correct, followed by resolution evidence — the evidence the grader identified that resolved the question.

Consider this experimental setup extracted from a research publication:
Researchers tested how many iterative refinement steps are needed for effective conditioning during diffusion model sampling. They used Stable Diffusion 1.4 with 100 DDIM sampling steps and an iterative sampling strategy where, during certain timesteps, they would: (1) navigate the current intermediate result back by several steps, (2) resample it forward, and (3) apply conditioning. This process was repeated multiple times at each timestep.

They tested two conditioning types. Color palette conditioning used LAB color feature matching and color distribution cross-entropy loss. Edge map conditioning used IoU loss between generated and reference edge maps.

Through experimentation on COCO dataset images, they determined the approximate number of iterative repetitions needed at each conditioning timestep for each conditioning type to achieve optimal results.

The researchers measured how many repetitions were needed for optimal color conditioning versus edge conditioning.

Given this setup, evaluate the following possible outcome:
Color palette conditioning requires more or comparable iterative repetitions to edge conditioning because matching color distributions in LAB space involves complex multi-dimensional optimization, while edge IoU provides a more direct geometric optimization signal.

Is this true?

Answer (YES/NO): NO